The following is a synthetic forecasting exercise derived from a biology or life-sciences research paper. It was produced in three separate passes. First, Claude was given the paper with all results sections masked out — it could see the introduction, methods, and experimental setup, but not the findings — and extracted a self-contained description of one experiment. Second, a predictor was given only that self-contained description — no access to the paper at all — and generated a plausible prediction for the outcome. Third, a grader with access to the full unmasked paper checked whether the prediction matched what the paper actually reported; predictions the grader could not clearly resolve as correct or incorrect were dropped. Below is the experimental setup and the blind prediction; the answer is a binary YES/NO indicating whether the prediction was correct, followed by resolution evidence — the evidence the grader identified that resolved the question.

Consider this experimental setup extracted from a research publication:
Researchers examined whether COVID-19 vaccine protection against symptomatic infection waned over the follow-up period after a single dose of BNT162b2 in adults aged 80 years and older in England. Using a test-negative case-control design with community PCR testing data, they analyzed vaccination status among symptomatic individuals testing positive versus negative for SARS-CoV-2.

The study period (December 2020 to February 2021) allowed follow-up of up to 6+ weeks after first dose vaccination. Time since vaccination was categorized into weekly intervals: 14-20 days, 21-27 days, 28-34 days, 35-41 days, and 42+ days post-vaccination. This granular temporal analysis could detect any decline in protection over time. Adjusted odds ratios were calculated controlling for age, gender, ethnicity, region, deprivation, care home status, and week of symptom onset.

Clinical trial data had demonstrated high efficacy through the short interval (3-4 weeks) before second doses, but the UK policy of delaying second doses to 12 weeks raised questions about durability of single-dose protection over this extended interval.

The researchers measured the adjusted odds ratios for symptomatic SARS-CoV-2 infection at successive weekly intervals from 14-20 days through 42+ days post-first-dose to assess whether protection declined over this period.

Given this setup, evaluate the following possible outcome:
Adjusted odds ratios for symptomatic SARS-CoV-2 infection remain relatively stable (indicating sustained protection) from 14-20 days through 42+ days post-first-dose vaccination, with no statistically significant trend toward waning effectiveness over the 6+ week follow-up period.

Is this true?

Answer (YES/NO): YES